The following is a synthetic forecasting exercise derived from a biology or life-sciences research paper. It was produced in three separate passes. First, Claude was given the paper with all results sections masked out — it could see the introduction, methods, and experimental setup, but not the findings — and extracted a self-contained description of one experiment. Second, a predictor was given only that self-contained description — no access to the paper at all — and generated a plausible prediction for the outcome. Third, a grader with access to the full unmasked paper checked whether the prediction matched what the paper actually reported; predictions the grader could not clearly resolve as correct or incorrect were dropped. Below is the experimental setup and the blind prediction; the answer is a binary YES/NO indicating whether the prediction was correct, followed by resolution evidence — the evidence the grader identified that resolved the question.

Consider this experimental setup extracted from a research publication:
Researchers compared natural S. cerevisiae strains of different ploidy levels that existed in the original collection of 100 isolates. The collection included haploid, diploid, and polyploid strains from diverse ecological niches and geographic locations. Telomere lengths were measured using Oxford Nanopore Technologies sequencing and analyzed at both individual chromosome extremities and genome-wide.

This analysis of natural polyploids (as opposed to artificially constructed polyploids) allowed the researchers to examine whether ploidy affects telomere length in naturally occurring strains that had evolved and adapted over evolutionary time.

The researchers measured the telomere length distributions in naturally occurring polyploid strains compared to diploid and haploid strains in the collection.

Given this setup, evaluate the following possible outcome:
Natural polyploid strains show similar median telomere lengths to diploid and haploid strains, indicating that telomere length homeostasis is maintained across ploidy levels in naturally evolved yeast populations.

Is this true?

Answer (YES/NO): NO